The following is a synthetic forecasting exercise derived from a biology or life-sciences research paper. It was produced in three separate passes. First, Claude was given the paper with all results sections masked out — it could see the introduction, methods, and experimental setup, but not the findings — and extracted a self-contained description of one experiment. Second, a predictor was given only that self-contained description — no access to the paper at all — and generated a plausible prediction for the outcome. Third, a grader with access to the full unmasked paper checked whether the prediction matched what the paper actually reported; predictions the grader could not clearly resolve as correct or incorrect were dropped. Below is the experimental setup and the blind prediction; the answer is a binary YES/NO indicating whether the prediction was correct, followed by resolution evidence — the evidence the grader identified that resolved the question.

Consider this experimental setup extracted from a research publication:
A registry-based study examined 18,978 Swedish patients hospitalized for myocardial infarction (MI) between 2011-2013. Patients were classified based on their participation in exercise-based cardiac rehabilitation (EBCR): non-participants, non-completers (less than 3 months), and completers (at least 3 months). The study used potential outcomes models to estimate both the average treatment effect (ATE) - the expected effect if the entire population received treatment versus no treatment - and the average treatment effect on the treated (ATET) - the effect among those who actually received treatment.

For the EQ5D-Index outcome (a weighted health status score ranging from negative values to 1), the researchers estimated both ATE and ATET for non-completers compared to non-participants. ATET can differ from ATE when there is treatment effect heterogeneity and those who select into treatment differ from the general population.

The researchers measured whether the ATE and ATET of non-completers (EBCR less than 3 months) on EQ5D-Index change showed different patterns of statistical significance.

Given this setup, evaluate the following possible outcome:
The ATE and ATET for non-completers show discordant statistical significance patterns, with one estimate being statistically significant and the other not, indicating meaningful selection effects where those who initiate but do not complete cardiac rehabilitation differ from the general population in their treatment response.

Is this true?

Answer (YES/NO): YES